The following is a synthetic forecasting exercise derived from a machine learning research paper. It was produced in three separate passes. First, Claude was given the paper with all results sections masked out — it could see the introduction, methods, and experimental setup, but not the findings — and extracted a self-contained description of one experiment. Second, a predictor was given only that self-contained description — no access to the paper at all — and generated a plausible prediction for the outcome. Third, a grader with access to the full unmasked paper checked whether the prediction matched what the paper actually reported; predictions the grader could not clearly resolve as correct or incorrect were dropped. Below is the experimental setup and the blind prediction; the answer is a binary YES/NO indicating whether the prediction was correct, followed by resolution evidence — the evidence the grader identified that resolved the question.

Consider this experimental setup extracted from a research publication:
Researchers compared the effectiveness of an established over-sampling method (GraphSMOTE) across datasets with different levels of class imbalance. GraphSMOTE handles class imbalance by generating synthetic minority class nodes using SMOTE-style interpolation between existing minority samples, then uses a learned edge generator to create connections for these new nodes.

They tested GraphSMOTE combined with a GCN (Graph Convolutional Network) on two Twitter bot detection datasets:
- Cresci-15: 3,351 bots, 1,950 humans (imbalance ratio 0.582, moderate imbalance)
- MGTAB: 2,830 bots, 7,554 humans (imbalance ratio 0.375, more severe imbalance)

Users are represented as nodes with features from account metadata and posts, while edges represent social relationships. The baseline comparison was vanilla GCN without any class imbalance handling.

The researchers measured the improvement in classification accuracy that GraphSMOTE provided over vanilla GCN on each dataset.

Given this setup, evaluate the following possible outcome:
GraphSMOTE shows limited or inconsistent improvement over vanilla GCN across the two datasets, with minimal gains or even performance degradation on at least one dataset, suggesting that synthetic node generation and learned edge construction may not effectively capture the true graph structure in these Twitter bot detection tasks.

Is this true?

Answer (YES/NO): YES